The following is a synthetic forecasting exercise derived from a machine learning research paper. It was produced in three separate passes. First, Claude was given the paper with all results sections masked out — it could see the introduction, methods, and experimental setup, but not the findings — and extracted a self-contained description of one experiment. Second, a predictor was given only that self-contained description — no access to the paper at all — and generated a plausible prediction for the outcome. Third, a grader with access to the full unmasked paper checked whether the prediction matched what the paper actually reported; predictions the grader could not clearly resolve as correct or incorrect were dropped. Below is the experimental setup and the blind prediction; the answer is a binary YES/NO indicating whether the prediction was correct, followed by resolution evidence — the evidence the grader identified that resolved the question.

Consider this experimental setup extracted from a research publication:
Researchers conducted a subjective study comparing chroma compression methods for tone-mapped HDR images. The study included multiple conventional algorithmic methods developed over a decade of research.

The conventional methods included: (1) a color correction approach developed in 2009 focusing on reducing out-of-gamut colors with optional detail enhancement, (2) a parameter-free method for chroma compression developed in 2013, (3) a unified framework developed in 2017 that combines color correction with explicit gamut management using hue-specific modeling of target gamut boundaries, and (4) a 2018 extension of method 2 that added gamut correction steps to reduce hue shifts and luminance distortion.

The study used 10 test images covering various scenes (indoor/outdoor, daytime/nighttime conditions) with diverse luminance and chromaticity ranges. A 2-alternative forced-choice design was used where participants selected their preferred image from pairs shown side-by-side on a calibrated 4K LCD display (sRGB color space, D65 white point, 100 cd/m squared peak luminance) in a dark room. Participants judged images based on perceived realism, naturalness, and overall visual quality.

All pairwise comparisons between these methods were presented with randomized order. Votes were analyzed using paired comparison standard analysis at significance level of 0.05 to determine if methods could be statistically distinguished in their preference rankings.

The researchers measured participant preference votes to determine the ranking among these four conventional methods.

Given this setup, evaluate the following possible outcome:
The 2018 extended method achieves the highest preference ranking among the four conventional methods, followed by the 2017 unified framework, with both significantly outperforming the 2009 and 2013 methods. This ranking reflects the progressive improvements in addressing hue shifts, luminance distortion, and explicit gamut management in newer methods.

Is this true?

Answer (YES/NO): NO